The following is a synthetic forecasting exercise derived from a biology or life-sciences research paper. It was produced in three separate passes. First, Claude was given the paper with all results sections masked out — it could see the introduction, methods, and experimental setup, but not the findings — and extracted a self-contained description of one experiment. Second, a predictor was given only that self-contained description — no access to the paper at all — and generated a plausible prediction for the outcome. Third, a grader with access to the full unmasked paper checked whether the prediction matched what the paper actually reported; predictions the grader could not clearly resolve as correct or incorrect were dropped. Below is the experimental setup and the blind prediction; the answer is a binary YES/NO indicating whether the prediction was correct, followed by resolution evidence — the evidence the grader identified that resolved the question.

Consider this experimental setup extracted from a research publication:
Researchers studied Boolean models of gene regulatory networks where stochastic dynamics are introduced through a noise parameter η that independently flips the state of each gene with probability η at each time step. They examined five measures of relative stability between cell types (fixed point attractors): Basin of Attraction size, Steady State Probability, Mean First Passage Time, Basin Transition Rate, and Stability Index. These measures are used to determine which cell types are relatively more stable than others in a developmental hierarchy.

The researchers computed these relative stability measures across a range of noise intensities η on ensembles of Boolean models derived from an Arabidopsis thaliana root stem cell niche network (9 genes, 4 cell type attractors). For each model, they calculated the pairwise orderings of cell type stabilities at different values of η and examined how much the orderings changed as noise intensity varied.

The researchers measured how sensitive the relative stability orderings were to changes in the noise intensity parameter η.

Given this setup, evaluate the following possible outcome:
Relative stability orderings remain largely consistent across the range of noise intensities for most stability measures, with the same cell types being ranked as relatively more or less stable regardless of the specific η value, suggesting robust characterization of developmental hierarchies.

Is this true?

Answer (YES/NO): YES